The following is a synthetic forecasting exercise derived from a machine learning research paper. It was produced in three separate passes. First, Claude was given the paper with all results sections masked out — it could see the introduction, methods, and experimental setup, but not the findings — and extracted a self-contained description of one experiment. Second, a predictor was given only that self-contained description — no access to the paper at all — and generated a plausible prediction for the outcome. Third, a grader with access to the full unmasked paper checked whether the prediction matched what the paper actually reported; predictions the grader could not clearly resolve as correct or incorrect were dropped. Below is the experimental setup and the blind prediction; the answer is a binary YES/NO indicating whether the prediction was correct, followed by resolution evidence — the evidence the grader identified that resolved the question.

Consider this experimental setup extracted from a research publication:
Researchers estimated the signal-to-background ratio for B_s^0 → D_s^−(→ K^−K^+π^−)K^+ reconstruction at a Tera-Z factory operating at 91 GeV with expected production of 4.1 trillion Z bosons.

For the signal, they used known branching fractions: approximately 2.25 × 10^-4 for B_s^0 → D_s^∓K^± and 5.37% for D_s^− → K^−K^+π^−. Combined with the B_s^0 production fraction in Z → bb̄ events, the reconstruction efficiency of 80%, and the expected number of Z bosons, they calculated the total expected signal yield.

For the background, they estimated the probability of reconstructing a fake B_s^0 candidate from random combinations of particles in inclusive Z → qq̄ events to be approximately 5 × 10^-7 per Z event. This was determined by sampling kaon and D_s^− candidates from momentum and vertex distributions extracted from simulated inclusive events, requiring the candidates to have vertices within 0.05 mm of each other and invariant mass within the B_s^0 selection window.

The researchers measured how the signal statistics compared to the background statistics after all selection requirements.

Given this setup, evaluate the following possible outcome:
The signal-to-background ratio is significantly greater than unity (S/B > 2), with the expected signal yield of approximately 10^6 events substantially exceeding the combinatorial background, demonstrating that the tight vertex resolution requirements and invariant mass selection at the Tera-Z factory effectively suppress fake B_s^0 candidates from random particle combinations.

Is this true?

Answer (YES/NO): NO